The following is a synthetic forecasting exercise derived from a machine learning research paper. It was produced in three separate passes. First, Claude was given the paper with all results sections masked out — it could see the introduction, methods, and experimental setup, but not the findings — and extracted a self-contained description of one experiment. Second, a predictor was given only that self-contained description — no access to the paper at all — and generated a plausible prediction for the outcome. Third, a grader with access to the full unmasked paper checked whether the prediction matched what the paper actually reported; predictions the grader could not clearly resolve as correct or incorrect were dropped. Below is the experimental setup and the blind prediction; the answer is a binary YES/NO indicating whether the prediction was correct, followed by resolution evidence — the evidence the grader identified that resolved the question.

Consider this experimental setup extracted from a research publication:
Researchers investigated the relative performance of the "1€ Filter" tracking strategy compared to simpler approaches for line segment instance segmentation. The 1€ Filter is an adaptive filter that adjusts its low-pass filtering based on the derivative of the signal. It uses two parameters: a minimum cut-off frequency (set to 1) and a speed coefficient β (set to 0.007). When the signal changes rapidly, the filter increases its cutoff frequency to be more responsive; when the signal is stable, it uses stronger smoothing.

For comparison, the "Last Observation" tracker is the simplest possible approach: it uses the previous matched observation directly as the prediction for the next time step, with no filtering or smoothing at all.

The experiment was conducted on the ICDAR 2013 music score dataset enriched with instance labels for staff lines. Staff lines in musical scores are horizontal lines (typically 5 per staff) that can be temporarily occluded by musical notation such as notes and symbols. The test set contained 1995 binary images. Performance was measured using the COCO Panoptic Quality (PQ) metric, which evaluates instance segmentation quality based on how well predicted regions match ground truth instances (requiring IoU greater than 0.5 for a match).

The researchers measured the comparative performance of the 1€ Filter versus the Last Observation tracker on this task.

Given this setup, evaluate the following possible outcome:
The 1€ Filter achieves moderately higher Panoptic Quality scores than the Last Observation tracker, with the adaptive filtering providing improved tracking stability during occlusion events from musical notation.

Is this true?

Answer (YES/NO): NO